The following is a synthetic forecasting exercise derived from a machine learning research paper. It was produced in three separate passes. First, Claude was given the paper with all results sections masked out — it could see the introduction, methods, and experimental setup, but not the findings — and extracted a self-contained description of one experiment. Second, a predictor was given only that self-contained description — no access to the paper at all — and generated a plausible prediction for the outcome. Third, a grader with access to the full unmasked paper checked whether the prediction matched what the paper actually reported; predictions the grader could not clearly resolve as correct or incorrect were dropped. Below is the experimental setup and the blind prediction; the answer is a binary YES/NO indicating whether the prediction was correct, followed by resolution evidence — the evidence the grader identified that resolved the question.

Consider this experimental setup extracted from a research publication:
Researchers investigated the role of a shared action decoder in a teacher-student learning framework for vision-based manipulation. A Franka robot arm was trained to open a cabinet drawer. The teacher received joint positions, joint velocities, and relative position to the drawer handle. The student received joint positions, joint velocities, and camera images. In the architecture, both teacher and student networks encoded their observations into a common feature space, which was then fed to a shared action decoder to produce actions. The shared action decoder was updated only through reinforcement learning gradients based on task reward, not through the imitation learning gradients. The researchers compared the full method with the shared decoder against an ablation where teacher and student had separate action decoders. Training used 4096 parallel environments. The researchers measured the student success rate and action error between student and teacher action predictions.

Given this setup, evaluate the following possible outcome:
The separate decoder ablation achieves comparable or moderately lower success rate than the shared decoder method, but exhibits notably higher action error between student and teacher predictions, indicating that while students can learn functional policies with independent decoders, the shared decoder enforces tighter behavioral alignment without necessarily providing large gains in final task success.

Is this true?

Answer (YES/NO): NO